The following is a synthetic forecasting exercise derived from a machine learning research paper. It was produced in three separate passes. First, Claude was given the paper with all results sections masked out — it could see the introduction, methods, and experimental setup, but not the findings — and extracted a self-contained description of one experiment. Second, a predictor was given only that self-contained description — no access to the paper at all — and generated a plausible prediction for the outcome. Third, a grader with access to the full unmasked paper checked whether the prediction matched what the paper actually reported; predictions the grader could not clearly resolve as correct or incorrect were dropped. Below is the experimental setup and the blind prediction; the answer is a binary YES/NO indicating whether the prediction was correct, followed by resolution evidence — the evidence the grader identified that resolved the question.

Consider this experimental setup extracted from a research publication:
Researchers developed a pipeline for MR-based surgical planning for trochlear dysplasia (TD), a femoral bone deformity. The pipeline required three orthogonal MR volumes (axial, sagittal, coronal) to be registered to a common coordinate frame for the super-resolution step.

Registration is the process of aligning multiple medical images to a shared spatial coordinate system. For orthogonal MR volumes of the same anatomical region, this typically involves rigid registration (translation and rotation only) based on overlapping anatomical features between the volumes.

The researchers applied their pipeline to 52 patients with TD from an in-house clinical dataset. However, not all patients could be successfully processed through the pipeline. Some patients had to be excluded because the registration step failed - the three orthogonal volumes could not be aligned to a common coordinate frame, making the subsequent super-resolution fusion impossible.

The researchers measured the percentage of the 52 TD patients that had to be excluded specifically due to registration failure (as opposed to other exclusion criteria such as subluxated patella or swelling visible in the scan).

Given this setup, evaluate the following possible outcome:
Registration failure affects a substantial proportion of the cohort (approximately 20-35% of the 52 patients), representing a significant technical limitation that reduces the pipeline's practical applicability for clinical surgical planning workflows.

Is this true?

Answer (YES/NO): NO